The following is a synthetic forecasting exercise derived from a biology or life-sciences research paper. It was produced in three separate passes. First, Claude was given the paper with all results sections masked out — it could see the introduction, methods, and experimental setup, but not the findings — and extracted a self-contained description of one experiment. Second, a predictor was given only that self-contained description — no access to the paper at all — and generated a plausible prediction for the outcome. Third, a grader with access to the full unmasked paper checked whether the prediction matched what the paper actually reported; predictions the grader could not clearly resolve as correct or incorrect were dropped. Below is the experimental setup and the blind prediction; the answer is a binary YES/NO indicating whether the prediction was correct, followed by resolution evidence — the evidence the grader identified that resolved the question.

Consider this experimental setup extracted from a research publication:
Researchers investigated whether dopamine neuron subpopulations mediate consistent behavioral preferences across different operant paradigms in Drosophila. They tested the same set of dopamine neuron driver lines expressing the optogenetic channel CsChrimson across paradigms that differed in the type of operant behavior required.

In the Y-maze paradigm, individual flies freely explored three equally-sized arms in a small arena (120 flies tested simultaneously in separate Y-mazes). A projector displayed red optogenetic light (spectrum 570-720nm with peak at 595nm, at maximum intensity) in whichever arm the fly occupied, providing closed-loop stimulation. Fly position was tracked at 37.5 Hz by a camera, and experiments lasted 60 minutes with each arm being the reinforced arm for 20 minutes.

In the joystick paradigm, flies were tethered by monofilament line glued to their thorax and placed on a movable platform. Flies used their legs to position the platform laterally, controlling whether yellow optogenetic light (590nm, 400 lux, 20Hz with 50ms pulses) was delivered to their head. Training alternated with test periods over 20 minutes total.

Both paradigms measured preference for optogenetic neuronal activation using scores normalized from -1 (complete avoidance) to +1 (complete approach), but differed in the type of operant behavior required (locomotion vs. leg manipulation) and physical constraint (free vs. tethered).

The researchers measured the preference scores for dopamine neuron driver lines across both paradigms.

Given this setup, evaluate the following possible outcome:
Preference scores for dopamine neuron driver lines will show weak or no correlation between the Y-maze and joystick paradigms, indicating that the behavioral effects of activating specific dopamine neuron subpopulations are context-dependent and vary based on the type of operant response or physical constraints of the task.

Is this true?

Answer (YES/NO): YES